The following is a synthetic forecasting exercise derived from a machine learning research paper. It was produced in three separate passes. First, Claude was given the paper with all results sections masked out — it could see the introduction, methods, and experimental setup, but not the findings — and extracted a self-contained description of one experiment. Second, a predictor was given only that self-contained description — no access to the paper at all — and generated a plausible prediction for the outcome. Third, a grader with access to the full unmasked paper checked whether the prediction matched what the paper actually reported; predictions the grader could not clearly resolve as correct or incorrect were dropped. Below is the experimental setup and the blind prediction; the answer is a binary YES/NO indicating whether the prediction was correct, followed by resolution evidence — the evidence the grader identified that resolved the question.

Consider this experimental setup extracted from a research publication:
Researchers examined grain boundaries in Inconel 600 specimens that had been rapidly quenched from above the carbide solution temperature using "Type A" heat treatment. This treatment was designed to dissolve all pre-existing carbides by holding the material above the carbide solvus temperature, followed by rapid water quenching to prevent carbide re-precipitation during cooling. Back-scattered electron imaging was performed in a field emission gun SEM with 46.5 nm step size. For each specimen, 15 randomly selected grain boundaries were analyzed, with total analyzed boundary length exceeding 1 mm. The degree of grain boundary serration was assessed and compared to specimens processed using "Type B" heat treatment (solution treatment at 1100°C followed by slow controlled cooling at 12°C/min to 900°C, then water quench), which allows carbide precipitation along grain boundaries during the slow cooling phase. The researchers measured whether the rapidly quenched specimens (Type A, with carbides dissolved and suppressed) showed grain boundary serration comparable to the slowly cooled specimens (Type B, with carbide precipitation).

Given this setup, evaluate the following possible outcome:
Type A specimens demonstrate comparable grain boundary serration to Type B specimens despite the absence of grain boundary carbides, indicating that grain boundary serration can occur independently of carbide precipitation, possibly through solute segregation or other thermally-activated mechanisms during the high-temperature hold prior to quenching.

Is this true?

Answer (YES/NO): NO